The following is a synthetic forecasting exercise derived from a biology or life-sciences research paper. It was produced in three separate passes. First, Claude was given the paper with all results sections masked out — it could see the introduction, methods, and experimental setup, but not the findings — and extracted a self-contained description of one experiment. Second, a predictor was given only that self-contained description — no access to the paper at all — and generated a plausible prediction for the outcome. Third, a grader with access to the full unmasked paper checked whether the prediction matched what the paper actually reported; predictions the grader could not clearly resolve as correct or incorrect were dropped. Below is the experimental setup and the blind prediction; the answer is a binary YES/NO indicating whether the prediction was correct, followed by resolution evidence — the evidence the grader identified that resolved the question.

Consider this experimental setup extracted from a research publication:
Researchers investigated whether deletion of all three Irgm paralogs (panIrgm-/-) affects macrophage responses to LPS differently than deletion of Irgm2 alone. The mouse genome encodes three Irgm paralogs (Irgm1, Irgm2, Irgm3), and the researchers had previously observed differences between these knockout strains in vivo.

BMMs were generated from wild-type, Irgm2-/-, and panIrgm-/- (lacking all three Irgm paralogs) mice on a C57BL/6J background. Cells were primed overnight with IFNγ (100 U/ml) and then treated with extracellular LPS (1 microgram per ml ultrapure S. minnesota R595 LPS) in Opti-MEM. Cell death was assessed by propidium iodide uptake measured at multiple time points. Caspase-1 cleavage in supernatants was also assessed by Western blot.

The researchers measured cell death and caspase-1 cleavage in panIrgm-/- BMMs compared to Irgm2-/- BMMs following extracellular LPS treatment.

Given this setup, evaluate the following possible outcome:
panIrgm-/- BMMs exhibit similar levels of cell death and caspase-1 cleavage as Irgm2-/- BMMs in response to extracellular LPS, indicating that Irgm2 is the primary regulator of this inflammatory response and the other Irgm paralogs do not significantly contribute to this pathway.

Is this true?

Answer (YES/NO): NO